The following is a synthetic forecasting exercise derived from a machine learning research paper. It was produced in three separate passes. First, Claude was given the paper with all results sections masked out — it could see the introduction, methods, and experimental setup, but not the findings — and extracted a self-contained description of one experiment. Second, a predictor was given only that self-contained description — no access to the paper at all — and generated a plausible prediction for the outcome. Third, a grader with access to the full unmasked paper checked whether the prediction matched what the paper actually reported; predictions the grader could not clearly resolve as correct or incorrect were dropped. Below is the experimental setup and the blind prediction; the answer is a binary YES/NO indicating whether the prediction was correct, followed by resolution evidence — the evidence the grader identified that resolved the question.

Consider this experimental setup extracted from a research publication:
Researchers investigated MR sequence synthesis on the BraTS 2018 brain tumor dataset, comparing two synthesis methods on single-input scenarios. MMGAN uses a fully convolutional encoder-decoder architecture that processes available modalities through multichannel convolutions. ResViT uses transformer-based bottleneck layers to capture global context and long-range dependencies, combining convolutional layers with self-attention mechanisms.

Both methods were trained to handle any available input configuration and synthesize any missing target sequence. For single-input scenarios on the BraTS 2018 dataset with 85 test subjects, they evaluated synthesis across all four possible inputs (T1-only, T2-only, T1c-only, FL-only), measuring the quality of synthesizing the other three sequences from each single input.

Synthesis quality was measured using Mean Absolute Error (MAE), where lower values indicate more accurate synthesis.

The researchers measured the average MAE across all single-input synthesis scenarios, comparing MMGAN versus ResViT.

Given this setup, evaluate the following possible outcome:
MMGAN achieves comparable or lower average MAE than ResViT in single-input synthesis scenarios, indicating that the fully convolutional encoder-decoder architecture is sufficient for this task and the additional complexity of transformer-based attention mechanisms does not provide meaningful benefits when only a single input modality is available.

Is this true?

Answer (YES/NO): NO